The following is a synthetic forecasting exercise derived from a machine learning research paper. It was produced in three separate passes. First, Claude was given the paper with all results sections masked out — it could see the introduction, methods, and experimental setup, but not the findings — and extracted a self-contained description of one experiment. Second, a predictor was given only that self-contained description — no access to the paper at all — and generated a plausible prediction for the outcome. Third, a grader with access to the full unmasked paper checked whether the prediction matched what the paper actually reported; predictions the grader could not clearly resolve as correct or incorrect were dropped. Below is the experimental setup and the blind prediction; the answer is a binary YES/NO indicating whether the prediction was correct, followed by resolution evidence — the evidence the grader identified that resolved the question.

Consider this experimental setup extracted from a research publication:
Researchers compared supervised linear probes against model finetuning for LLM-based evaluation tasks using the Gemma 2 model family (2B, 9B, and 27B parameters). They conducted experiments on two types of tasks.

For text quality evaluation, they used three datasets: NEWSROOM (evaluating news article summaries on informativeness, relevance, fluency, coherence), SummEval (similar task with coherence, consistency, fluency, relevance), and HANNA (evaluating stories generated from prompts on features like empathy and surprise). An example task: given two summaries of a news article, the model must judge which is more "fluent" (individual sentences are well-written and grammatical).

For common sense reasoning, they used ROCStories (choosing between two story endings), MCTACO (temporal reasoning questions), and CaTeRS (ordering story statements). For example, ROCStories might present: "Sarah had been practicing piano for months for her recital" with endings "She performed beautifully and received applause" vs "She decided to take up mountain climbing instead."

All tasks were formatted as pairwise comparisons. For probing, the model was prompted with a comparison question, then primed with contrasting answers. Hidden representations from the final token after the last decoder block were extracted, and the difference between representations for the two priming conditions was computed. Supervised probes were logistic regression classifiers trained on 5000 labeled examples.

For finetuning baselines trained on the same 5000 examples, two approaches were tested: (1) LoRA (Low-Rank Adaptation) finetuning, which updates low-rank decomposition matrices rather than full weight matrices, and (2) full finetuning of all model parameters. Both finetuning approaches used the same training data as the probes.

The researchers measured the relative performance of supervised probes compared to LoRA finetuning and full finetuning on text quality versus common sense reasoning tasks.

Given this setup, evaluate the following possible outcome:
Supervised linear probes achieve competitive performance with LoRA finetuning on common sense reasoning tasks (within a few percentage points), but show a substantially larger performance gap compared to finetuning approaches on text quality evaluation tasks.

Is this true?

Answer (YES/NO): NO